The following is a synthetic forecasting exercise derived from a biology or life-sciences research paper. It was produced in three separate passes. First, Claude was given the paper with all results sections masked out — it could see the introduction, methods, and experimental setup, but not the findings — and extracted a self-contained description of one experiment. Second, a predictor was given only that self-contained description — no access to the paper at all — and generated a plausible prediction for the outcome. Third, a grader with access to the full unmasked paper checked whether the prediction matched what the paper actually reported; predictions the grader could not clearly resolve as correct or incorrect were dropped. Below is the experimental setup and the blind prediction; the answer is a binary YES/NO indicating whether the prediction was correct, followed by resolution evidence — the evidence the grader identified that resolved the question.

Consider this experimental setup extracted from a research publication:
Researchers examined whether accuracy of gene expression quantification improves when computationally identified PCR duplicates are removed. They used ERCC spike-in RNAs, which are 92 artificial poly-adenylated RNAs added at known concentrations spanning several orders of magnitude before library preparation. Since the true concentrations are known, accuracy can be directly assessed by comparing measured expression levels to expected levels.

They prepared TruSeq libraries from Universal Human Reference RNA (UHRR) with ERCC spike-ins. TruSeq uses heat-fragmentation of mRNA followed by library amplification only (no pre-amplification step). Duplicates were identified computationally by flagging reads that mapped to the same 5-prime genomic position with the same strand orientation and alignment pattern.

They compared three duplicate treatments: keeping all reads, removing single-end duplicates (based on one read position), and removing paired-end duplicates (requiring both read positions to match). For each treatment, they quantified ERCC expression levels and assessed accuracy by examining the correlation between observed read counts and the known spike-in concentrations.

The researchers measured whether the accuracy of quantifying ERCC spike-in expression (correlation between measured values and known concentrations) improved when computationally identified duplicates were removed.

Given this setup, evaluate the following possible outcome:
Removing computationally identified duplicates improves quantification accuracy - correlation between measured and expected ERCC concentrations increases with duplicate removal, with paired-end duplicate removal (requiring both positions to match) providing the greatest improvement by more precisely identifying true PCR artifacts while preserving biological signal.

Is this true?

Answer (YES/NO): NO